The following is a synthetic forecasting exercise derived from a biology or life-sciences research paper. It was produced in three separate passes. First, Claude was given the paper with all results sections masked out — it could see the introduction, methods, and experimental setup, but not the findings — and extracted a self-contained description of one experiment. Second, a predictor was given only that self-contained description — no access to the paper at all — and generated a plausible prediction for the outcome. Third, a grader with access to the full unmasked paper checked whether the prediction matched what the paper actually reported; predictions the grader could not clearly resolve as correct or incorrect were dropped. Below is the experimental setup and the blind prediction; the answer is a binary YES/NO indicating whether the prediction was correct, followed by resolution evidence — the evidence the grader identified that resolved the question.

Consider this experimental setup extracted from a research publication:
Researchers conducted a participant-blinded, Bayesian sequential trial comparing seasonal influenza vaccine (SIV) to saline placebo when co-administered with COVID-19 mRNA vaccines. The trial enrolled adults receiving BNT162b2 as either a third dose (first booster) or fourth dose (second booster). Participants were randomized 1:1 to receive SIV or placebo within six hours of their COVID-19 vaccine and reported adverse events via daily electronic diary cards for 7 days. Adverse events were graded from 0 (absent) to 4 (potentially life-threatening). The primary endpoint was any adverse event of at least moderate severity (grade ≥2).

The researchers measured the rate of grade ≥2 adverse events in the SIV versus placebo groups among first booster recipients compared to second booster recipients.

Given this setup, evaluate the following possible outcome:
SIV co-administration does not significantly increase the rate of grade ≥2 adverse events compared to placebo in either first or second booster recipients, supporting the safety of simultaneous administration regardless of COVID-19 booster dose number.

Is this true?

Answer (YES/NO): NO